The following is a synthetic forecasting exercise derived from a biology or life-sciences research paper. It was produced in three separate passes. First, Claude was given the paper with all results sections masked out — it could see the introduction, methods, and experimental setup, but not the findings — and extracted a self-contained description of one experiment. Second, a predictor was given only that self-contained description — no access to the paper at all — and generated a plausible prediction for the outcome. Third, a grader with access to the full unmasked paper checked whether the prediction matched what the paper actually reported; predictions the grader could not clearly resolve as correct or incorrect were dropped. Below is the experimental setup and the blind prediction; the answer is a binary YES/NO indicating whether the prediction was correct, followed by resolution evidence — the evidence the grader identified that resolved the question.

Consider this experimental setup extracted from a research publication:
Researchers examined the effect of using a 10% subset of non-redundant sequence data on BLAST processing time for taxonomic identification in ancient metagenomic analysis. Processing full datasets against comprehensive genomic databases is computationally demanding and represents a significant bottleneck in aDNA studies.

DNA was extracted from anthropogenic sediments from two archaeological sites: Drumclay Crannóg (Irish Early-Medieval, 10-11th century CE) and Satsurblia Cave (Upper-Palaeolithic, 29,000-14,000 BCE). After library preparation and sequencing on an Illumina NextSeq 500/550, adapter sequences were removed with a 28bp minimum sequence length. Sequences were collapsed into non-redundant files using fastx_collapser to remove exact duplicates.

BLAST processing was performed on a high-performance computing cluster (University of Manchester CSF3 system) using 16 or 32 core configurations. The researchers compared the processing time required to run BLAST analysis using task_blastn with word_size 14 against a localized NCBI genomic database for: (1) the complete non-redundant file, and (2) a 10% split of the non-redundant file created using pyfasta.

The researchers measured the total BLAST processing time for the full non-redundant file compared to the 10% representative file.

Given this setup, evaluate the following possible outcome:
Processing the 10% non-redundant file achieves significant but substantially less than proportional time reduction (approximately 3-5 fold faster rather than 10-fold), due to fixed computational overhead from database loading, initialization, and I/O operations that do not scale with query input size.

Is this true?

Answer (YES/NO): YES